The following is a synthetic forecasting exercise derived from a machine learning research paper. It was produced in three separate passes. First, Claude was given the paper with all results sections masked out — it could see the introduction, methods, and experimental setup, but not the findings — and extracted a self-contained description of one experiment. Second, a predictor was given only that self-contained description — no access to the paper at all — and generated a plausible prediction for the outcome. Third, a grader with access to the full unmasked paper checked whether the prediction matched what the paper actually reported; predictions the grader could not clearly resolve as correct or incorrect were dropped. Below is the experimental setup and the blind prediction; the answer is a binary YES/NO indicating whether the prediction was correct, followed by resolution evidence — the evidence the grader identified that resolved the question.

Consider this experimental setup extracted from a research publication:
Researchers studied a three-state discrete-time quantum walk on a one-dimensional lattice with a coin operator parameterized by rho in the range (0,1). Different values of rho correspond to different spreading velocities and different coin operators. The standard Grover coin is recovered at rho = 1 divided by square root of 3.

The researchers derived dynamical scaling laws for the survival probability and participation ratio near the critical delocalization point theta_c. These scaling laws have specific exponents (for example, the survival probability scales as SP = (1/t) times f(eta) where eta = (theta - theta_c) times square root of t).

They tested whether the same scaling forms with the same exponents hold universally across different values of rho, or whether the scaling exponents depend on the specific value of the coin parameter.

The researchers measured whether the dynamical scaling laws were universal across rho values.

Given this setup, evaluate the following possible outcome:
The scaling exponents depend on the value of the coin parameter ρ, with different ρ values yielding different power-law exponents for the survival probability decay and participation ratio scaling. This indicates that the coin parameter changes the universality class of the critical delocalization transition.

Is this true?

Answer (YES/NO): NO